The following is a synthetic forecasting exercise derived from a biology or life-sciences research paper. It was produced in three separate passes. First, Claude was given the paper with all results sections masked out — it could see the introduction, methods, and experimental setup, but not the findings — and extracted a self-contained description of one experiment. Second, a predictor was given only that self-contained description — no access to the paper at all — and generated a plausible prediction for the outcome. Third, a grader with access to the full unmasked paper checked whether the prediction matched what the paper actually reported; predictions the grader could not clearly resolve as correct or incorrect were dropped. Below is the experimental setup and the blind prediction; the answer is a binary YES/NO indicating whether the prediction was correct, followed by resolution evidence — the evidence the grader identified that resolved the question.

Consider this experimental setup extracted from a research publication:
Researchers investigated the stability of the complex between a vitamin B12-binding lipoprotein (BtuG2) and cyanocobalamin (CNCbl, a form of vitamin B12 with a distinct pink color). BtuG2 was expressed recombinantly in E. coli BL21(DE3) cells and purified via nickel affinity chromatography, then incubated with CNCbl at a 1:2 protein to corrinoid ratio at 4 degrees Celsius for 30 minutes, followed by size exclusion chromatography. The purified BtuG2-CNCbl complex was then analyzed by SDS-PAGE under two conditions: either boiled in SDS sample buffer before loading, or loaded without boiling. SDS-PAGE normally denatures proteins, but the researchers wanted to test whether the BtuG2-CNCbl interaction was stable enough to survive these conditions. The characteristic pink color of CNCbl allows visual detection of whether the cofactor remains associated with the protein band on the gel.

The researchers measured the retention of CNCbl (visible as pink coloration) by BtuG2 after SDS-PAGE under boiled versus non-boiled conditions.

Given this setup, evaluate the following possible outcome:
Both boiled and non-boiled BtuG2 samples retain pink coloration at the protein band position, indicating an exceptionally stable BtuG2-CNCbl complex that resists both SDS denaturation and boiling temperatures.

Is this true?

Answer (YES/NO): YES